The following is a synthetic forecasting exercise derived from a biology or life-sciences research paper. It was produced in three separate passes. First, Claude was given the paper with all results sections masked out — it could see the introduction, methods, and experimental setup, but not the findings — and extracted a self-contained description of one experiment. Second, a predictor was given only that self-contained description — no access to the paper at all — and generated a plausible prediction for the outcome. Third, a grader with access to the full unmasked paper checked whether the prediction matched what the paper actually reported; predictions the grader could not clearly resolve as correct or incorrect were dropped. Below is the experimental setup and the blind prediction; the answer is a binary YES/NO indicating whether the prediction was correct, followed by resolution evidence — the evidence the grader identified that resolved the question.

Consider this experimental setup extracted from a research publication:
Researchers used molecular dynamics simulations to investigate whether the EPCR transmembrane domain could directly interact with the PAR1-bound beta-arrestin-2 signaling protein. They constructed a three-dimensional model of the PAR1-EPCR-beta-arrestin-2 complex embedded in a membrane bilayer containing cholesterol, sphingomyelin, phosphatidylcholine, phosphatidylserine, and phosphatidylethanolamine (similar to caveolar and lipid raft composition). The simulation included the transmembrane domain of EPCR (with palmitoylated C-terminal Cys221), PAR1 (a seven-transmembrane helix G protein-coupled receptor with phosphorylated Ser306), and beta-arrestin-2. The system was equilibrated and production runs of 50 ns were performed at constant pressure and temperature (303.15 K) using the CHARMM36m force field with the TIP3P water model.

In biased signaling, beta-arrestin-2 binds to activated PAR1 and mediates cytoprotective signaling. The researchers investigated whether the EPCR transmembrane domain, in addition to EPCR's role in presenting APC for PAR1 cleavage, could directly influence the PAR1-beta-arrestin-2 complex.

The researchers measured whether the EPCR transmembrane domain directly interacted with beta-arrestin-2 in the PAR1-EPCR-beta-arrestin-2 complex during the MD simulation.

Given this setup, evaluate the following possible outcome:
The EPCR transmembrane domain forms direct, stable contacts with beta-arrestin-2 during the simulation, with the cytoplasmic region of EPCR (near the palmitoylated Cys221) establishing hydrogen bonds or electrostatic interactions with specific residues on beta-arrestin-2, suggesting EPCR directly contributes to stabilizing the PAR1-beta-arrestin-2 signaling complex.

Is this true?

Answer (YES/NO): NO